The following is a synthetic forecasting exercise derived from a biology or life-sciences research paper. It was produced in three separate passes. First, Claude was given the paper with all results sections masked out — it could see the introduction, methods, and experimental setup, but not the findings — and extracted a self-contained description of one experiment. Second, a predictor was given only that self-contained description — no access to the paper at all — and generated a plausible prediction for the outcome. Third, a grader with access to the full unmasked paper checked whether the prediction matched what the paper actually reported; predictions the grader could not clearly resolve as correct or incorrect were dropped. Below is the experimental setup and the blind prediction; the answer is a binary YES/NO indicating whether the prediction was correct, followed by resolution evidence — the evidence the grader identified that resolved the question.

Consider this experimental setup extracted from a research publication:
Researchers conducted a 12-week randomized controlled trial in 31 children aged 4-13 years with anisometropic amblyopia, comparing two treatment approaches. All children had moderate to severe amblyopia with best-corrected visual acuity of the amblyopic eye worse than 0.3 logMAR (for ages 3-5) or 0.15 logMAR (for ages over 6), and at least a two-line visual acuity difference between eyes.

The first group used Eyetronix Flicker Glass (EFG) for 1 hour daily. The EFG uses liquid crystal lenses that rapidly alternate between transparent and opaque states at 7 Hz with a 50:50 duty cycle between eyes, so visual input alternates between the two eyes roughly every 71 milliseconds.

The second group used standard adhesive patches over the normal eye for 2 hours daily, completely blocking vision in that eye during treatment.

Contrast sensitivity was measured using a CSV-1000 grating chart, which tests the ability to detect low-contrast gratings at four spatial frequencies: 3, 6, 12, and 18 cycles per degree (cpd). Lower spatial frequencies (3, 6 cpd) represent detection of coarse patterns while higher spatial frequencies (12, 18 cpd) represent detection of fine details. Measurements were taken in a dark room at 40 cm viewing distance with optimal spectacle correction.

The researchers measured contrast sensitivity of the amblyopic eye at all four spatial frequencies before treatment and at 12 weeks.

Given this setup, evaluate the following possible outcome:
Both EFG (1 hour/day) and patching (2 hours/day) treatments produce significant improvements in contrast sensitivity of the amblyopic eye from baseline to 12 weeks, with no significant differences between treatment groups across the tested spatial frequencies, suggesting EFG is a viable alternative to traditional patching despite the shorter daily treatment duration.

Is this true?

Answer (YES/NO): NO